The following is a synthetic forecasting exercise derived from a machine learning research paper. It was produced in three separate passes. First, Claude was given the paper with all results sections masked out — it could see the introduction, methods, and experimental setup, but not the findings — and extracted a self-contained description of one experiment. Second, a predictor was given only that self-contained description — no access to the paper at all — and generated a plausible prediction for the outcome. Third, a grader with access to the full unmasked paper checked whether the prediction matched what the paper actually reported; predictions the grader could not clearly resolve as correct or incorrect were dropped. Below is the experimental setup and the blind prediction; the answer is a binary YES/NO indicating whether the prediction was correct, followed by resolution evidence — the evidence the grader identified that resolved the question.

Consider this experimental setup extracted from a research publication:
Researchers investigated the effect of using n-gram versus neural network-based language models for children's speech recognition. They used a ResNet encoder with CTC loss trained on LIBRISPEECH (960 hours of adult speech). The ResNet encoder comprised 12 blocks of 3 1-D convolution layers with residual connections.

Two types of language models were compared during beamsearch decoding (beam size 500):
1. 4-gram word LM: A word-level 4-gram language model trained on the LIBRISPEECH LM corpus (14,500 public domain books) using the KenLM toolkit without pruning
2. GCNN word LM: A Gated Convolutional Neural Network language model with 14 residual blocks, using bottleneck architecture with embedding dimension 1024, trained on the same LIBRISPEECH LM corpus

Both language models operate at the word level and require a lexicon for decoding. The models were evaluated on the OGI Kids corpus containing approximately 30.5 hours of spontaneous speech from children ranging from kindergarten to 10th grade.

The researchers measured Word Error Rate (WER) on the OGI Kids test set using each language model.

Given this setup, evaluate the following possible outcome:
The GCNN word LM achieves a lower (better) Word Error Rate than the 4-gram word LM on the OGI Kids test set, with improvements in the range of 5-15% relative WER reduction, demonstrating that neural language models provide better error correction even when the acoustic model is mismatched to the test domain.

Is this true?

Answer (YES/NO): NO